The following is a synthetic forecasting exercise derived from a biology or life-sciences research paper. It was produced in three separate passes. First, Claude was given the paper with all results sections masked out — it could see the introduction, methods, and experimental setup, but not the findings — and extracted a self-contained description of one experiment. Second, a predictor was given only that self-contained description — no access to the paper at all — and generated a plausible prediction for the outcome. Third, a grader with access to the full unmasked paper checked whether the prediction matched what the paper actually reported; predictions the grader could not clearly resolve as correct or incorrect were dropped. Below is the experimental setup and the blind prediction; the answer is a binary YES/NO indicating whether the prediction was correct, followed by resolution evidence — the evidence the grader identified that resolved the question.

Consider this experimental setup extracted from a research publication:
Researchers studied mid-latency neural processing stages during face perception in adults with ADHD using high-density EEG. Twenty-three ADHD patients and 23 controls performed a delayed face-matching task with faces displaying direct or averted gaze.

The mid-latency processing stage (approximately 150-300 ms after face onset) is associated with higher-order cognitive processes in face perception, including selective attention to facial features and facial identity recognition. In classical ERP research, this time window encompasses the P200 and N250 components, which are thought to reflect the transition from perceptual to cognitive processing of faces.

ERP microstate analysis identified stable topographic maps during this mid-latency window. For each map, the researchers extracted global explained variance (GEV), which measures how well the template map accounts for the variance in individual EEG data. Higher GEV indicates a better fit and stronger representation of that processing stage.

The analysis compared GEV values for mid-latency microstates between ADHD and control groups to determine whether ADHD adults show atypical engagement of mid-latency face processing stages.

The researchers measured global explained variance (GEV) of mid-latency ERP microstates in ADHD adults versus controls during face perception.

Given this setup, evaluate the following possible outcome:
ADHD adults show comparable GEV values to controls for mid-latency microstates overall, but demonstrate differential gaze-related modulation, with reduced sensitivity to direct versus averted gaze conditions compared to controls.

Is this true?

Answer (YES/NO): NO